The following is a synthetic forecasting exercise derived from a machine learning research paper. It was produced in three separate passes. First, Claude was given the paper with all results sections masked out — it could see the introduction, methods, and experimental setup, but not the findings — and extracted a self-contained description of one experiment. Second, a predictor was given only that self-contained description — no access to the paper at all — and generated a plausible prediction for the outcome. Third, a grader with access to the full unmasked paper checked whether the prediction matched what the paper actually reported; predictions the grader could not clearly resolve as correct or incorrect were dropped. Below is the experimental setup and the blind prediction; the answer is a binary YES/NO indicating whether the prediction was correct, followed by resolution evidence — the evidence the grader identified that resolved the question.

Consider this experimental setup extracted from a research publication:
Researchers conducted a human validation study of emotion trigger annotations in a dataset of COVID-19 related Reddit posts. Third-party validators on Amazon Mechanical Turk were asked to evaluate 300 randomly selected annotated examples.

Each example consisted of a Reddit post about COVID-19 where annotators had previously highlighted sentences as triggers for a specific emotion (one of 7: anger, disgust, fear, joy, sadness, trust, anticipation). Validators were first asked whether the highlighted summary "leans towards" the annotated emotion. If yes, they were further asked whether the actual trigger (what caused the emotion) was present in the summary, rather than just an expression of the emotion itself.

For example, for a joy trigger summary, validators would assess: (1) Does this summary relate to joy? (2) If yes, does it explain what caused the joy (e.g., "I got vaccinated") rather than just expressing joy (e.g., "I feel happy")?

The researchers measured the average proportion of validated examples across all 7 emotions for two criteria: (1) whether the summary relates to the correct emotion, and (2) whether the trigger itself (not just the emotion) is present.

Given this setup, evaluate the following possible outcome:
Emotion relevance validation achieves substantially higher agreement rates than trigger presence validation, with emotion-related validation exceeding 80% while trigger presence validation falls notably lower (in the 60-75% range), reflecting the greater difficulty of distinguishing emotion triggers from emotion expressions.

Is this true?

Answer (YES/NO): NO